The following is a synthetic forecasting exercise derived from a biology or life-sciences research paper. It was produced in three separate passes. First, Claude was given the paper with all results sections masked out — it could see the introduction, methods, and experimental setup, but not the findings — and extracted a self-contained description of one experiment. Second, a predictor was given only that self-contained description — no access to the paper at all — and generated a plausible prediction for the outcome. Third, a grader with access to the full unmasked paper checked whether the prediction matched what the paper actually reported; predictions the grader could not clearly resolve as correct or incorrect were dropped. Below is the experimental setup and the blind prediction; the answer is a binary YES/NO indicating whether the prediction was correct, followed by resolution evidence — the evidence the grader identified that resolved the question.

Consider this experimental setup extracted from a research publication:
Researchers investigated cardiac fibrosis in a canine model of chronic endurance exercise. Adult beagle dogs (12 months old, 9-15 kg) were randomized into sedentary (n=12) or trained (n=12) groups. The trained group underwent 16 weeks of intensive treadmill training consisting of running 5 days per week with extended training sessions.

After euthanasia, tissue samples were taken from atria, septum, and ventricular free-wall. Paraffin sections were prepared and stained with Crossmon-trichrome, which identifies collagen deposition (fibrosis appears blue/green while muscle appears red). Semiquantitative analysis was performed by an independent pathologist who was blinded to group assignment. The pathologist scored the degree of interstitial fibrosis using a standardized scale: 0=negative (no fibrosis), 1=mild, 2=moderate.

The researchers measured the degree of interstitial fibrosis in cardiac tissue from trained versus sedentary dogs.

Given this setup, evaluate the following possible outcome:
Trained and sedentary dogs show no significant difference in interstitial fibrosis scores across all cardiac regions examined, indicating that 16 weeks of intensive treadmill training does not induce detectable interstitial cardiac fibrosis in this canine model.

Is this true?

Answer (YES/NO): NO